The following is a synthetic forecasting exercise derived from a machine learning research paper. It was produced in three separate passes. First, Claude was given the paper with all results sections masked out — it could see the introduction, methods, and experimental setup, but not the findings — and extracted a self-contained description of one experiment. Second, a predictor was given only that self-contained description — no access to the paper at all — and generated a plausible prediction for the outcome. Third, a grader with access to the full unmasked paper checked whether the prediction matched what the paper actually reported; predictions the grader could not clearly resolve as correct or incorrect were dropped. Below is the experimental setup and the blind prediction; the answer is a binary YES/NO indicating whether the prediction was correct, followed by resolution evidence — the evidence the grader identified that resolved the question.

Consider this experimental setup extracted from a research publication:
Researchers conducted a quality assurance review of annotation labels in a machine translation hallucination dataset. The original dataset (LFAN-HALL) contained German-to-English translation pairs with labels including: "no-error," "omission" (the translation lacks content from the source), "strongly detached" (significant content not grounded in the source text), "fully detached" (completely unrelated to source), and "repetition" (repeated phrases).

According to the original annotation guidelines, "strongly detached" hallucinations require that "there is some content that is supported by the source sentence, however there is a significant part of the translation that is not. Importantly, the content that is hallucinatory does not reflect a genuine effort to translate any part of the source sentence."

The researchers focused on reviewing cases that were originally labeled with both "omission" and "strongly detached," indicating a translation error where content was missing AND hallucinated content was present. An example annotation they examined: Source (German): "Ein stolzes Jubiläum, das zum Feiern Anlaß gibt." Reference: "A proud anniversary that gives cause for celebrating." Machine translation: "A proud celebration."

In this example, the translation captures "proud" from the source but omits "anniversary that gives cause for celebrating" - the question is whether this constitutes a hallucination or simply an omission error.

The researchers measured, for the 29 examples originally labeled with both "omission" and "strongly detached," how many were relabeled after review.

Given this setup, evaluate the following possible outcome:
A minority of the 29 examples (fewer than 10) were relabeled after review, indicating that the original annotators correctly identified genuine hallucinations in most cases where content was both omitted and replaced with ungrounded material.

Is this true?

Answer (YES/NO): NO